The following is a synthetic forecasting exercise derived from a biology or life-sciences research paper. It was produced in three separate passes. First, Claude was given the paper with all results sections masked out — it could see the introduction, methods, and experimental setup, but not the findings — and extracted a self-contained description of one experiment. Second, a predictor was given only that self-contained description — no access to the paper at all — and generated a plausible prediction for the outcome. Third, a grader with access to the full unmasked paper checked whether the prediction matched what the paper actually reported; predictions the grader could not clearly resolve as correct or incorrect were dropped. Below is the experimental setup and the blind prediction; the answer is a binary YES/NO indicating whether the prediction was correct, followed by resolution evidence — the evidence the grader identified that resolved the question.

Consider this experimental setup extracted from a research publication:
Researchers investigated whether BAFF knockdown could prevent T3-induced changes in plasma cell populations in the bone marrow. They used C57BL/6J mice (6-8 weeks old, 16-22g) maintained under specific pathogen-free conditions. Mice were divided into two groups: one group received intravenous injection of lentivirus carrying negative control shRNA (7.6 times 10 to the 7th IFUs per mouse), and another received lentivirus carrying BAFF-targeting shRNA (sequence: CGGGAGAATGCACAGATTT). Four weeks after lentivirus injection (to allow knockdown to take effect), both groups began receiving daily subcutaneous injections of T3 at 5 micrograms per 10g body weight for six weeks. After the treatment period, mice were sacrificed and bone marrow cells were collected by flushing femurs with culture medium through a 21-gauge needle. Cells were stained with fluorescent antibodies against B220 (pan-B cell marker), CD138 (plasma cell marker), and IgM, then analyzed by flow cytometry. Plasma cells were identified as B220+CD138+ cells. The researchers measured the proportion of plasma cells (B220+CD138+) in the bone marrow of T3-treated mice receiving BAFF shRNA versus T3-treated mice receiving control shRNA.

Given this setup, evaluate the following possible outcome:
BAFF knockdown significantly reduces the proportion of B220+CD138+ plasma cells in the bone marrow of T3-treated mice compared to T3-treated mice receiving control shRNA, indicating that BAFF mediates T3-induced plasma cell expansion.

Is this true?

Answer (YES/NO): YES